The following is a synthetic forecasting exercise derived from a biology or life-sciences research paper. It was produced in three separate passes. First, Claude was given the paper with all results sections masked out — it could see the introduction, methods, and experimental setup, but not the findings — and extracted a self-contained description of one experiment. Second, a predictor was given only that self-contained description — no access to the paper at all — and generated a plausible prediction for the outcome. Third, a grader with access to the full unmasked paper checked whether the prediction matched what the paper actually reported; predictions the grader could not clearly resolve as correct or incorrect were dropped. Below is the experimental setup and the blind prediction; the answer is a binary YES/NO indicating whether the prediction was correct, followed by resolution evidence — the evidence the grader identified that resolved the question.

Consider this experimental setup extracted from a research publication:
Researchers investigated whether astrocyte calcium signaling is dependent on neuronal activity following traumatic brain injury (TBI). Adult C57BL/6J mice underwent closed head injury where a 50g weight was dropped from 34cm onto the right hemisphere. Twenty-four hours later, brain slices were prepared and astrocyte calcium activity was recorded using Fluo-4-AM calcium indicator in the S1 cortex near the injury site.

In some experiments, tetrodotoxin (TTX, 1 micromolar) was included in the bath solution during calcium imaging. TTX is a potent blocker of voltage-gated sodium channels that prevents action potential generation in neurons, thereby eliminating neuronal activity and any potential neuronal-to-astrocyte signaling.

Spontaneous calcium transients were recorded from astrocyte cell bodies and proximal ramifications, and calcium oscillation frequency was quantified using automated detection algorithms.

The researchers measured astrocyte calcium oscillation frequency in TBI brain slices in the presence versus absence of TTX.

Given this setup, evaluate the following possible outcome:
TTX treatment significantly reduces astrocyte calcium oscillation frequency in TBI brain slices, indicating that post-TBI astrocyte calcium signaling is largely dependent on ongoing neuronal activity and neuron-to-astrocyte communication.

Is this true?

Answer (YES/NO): NO